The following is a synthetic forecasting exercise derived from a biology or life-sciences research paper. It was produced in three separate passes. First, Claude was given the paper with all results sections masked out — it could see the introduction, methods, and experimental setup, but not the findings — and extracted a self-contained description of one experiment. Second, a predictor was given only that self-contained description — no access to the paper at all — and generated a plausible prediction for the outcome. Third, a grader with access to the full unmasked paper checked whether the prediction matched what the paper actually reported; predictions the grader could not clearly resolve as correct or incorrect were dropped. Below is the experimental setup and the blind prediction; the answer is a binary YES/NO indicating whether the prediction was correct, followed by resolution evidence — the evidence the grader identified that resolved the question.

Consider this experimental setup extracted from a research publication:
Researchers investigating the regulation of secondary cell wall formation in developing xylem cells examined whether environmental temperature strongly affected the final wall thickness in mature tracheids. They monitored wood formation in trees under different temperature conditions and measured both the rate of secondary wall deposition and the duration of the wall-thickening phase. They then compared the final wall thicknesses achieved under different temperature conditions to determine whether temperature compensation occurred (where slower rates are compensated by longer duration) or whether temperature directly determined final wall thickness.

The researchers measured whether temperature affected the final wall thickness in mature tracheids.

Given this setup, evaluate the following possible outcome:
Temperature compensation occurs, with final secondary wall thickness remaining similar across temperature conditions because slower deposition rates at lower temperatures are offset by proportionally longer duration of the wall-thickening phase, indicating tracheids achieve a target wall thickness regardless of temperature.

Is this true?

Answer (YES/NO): YES